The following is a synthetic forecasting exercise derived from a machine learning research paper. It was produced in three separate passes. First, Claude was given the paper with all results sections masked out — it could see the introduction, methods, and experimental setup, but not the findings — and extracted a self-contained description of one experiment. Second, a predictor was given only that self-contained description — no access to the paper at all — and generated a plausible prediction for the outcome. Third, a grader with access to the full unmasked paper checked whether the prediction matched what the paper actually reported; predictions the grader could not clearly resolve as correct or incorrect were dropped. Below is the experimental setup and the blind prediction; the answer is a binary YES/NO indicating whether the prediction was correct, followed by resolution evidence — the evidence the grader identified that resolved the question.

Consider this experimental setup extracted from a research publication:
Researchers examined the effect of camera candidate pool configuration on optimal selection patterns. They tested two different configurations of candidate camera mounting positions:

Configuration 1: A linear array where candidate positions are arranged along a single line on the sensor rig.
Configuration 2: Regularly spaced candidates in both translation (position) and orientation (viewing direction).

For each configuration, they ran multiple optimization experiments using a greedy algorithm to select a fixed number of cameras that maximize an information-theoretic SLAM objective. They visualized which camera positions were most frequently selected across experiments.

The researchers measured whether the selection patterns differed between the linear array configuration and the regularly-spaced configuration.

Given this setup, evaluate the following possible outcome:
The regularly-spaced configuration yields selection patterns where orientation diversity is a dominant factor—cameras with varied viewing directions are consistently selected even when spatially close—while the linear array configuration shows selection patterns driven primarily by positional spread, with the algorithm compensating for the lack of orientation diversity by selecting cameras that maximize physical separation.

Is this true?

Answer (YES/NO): NO